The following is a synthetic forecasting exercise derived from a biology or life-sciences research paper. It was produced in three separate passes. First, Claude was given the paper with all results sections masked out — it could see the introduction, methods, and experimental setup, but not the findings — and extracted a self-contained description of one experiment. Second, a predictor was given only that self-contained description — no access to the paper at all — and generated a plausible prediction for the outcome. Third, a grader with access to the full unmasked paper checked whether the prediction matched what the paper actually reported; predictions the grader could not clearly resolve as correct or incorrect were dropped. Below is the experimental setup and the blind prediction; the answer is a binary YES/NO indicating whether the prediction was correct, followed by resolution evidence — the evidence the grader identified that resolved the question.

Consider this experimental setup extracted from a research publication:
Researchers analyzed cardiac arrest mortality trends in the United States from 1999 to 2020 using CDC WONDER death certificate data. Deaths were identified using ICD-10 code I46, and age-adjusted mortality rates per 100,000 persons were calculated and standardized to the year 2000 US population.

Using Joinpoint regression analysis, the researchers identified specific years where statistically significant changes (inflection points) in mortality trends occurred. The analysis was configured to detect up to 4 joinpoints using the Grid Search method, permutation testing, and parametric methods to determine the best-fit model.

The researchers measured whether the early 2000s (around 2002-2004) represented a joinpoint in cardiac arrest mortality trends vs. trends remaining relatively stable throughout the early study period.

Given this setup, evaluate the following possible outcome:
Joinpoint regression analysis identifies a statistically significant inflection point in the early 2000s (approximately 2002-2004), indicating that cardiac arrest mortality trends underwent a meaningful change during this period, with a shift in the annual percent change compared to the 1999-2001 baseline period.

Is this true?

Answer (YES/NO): NO